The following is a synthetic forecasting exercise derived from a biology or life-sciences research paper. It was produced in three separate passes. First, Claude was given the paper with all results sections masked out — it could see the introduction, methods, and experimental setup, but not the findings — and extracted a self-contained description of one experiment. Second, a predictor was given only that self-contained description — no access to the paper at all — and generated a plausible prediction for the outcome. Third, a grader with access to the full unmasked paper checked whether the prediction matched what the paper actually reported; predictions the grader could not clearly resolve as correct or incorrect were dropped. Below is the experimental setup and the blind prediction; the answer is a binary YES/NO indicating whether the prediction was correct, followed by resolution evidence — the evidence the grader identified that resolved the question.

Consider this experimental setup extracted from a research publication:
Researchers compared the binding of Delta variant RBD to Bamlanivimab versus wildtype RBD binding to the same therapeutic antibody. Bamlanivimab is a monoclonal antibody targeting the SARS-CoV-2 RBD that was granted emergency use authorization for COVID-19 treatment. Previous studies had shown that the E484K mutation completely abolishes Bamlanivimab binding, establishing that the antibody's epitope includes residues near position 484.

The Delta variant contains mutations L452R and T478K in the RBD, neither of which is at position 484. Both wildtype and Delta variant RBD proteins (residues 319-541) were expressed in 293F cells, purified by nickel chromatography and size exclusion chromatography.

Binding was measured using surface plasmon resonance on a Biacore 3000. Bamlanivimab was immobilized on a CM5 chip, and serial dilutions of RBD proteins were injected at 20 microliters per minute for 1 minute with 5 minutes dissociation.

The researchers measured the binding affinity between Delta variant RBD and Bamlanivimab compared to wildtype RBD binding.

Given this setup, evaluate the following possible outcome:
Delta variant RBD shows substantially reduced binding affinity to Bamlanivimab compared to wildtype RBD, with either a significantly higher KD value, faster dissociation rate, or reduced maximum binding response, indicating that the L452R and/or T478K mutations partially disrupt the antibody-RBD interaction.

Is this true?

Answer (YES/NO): YES